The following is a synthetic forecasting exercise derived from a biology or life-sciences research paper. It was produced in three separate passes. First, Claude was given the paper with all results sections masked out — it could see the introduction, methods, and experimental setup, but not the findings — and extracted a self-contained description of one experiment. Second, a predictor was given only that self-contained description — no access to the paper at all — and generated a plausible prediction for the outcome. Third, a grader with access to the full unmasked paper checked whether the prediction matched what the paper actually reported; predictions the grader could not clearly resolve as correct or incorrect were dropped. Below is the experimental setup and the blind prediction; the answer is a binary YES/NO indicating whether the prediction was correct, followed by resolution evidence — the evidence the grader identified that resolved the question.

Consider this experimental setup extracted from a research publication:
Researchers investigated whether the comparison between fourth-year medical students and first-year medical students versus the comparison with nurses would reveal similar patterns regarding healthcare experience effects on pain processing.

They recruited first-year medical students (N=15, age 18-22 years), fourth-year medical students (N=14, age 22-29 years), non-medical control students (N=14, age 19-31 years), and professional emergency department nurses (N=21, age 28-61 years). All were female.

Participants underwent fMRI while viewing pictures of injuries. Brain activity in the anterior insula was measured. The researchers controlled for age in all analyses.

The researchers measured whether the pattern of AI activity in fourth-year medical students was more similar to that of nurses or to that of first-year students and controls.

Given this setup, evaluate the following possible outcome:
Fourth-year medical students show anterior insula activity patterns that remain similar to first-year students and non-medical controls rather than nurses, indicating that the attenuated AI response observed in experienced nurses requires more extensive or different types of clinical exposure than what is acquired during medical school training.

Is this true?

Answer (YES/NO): NO